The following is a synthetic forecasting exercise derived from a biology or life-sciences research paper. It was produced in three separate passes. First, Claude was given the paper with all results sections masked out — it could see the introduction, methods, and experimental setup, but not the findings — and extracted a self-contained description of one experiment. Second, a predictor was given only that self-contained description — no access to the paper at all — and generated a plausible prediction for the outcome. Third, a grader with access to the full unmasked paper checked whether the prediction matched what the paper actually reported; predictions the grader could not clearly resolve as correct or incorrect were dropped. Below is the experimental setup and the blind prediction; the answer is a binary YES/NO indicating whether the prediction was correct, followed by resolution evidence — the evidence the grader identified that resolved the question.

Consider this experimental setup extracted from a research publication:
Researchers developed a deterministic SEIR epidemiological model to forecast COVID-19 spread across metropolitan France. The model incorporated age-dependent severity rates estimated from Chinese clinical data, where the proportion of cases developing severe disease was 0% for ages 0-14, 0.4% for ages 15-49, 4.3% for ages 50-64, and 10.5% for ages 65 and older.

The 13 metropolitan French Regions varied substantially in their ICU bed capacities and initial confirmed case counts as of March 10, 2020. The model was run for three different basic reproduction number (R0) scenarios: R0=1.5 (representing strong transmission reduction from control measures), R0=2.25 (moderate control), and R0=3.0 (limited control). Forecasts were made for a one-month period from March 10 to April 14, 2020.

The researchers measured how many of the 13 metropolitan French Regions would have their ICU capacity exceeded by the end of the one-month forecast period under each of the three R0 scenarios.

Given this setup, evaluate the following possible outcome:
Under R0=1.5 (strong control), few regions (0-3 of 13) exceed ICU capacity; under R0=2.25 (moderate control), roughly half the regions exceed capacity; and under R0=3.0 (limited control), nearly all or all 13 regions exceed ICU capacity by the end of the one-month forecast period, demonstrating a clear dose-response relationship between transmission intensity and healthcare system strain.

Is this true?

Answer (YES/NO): YES